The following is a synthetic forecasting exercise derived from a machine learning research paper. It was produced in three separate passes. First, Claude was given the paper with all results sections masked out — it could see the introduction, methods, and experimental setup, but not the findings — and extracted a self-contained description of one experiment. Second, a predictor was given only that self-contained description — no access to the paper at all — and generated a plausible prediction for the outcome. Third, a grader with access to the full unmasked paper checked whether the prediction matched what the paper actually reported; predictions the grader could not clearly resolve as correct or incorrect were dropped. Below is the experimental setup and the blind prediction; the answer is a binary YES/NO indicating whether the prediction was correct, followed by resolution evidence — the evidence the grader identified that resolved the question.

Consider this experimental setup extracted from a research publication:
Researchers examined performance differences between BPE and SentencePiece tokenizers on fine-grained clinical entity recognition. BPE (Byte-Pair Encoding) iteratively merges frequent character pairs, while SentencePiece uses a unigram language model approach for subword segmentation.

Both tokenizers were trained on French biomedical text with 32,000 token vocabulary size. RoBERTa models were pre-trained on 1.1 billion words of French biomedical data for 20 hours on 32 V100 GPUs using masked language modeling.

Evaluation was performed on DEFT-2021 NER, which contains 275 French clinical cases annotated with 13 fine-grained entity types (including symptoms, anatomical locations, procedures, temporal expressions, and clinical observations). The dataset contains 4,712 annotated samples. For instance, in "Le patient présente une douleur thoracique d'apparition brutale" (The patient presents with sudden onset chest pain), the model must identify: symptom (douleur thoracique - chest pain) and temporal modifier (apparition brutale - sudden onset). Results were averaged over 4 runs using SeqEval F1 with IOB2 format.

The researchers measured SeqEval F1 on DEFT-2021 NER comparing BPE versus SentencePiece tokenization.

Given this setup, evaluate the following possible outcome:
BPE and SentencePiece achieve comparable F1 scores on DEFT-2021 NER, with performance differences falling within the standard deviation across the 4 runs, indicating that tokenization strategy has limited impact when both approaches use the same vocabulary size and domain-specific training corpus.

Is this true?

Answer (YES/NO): NO